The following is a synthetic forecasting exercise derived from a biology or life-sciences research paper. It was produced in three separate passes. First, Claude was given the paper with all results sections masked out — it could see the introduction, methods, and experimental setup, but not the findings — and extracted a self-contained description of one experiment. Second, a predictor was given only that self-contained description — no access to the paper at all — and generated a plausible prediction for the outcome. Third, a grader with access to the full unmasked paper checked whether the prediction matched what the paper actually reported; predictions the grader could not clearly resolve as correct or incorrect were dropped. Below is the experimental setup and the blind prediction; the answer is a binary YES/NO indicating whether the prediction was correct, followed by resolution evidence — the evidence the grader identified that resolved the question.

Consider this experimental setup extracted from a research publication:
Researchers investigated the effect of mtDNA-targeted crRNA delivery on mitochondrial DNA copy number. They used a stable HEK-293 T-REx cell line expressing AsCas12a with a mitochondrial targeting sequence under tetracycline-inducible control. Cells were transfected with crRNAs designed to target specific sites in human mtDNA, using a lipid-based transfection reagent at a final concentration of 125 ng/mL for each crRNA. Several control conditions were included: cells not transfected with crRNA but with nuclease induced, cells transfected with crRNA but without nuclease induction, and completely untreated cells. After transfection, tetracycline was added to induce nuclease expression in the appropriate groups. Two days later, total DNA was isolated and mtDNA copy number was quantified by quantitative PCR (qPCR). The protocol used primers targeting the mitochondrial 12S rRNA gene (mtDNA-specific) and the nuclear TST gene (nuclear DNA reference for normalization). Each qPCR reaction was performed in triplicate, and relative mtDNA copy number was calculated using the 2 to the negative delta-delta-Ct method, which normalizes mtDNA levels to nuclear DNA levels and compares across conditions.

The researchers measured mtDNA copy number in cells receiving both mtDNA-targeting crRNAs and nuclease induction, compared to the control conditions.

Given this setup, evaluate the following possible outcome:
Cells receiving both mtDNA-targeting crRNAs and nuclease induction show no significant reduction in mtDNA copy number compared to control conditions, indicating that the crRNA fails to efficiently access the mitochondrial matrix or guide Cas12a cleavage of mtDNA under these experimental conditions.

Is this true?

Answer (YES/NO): YES